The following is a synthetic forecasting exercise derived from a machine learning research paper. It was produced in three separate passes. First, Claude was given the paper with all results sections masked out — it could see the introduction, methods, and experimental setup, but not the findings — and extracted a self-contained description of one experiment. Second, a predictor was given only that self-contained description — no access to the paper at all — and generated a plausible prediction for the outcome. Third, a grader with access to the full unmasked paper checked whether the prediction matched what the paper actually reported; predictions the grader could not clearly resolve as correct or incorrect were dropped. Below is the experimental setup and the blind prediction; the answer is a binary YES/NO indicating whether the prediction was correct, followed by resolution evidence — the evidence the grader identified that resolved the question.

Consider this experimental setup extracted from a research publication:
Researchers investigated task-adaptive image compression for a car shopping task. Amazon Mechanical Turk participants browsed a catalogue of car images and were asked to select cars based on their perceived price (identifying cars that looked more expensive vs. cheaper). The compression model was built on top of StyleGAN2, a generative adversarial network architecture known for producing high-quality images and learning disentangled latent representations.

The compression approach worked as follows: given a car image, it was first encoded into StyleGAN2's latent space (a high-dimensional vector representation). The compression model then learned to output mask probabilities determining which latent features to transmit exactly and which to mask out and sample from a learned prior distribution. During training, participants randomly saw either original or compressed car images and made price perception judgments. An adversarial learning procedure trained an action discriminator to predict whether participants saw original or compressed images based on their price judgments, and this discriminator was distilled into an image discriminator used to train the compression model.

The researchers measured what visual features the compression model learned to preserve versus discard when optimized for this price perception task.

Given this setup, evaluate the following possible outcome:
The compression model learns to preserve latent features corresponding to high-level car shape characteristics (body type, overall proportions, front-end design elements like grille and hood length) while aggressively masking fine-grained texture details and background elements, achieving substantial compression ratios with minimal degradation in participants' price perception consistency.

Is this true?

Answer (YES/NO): NO